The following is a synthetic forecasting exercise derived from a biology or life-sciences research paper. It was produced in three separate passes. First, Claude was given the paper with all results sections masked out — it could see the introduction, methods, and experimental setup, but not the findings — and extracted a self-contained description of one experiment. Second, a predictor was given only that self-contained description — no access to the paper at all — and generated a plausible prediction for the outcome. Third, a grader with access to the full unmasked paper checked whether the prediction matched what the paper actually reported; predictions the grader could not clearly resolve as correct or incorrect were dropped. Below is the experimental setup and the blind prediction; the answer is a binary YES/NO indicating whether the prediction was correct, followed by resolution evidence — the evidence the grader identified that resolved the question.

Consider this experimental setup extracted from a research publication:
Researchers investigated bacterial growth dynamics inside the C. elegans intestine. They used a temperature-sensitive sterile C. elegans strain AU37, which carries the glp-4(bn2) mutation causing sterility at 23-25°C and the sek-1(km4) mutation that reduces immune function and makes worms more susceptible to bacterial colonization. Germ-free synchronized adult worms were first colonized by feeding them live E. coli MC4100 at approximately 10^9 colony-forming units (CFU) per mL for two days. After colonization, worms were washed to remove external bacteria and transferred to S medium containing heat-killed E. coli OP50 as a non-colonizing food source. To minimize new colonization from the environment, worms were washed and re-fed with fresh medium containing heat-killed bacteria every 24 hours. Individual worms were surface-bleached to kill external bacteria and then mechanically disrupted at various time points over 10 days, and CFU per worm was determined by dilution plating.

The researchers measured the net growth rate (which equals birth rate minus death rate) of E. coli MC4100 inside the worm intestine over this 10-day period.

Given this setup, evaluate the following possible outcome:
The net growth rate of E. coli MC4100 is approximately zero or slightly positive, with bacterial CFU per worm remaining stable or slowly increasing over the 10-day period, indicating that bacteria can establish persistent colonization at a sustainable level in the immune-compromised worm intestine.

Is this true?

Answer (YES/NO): YES